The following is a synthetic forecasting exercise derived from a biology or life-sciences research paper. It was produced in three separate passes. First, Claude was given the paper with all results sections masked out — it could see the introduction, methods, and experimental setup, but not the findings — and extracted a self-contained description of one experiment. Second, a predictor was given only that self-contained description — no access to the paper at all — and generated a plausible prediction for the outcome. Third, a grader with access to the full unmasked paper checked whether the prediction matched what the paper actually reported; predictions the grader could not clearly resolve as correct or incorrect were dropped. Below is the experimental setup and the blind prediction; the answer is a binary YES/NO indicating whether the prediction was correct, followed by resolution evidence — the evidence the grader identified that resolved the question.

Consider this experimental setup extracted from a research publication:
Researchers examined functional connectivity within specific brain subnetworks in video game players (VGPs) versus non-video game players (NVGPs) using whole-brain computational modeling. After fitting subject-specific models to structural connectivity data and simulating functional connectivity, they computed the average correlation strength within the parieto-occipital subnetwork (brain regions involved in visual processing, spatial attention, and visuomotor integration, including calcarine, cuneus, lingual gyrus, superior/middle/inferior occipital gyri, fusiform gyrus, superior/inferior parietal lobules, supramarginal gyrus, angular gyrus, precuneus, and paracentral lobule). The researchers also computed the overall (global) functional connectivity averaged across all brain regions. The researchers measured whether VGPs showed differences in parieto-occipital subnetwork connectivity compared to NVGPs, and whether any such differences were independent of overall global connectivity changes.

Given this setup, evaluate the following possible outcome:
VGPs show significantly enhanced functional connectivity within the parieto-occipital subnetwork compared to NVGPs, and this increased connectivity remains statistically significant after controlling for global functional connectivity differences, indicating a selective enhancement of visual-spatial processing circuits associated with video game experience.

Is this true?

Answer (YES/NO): YES